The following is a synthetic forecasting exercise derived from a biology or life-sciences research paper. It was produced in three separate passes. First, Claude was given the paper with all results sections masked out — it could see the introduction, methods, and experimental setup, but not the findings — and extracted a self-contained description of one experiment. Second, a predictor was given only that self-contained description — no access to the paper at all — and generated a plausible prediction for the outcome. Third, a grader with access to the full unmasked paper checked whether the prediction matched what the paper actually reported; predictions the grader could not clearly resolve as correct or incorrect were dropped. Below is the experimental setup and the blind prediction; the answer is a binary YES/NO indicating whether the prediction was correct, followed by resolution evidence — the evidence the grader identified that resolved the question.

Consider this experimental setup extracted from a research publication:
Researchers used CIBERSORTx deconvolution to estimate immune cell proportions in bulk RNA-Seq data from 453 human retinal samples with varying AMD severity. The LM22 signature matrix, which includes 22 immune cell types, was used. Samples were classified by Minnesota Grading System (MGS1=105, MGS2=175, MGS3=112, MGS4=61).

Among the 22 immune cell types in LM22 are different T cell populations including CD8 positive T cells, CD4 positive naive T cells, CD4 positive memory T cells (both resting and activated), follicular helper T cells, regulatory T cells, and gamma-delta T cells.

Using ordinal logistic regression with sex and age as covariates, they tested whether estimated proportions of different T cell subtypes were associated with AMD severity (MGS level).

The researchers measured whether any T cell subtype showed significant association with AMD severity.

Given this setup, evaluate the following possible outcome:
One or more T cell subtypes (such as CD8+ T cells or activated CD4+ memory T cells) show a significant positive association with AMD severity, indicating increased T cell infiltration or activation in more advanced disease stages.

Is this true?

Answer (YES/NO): NO